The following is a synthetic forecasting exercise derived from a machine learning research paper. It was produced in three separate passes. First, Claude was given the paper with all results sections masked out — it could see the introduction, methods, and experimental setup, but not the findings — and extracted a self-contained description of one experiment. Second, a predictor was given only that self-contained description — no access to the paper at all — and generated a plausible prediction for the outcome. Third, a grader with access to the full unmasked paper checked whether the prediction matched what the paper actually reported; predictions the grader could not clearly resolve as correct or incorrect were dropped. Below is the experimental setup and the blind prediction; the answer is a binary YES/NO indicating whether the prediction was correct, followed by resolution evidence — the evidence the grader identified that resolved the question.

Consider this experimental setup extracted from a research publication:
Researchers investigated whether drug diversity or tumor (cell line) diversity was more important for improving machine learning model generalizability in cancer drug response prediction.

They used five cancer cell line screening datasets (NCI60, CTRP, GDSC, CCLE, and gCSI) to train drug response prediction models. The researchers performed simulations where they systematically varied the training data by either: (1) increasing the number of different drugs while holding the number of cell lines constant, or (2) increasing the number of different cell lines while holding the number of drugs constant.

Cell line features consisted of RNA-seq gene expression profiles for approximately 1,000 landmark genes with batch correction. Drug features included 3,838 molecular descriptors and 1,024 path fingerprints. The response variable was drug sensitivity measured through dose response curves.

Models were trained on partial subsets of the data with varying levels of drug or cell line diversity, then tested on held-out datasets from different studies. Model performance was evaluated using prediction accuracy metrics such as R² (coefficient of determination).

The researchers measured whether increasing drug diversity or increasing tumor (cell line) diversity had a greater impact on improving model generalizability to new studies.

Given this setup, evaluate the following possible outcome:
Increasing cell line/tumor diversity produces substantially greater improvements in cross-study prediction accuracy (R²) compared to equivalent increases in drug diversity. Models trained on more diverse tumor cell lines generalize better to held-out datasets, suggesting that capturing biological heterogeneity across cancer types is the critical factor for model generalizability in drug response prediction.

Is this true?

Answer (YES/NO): NO